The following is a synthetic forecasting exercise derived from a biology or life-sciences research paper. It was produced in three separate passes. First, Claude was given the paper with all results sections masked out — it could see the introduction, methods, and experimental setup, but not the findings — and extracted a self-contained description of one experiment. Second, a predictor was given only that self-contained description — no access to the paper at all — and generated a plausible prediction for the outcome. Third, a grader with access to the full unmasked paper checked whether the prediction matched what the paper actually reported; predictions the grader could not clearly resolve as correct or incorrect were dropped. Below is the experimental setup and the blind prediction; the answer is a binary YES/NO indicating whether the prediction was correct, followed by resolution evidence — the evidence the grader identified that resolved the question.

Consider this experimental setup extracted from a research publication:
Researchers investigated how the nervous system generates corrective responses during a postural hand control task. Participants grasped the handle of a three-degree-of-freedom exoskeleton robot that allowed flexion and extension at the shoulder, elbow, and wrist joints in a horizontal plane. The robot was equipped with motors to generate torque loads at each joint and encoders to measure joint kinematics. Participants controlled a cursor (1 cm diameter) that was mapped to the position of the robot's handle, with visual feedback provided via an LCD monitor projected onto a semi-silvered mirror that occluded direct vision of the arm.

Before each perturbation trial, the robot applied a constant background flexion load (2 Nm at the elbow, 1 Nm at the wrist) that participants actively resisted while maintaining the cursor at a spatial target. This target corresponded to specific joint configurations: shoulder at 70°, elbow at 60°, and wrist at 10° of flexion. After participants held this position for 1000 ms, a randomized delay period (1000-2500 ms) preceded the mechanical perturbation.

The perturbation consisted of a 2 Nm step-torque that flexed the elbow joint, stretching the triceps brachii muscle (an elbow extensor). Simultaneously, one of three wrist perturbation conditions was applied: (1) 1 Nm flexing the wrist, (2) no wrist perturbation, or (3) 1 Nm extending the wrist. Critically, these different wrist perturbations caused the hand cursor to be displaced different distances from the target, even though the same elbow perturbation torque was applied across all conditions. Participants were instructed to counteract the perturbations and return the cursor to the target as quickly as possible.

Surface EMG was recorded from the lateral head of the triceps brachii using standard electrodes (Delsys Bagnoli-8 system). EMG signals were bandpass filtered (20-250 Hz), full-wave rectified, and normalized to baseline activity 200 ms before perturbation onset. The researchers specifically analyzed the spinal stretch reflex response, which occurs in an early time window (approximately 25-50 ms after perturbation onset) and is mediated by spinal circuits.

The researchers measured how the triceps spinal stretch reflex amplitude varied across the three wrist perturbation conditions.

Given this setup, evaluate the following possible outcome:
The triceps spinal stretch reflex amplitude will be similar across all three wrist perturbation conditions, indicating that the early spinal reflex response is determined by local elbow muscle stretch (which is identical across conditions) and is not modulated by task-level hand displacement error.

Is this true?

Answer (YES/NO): NO